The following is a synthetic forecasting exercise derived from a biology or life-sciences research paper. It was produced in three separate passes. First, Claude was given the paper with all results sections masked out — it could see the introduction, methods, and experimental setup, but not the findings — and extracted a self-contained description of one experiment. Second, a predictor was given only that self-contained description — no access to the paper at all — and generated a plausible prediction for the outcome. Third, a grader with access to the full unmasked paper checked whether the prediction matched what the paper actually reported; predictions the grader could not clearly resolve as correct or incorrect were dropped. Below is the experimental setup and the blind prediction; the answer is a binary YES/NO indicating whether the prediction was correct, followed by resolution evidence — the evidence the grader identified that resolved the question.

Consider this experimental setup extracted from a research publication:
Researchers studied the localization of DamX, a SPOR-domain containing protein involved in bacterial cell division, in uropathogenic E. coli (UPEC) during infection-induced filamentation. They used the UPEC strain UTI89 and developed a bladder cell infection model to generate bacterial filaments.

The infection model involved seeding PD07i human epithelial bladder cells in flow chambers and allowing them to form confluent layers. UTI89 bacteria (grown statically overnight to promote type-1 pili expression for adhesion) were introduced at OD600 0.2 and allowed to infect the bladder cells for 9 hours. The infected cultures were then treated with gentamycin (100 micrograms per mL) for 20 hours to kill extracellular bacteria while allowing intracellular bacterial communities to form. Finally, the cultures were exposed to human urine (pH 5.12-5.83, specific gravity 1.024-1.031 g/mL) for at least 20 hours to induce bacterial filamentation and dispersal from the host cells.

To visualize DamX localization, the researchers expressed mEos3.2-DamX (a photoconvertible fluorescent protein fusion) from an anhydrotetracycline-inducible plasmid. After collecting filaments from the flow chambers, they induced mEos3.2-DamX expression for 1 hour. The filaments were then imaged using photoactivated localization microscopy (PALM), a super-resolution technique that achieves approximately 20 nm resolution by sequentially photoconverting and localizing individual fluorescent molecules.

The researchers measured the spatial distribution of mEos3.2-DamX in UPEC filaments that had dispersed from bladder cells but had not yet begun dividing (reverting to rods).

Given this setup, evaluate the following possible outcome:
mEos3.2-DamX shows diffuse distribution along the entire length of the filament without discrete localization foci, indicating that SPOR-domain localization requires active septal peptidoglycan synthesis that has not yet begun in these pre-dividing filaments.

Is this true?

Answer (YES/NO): YES